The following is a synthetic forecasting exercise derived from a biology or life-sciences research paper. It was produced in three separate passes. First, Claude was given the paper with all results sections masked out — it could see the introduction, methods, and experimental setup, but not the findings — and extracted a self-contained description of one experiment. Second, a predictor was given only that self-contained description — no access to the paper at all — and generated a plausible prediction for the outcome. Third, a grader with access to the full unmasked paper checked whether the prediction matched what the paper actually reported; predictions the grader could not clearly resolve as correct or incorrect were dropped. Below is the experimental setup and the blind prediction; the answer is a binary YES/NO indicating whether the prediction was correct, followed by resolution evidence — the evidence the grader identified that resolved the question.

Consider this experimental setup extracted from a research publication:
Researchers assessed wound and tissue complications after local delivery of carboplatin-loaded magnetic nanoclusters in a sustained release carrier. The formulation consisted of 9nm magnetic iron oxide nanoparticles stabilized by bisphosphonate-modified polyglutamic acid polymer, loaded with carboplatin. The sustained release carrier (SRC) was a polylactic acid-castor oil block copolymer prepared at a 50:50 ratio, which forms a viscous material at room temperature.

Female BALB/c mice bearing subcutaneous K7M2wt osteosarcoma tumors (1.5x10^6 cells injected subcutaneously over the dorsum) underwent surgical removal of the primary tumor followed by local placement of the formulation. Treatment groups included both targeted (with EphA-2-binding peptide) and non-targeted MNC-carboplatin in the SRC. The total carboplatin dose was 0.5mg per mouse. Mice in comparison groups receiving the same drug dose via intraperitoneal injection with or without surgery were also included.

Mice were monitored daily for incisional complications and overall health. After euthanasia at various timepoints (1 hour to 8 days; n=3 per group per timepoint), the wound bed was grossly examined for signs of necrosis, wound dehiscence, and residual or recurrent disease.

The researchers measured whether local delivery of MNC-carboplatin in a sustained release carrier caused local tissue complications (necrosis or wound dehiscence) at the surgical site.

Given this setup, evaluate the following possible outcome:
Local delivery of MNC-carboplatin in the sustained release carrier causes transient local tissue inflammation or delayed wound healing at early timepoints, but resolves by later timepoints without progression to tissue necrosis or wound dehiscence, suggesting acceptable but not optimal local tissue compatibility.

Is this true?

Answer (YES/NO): NO